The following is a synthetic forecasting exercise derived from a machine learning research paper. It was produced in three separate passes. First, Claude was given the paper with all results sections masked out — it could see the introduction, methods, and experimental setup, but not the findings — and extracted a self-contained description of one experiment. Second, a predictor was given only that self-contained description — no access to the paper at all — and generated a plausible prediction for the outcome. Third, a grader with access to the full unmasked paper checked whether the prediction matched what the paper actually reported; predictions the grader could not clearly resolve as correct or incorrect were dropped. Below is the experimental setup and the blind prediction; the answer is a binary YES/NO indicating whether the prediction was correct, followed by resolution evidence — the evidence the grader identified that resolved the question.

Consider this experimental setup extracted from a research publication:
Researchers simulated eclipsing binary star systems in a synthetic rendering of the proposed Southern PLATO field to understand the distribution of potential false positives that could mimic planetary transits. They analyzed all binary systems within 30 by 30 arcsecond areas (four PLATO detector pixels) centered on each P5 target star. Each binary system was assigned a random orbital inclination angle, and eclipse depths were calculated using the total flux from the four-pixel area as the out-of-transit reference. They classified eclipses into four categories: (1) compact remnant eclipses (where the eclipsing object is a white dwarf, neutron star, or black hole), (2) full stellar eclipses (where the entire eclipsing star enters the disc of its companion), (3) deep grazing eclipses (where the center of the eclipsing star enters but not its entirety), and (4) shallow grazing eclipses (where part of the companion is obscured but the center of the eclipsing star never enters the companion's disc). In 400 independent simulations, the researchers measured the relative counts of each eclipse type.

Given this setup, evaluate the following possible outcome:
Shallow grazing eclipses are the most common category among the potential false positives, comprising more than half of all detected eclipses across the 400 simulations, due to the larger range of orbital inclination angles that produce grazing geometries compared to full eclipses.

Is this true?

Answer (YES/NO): NO